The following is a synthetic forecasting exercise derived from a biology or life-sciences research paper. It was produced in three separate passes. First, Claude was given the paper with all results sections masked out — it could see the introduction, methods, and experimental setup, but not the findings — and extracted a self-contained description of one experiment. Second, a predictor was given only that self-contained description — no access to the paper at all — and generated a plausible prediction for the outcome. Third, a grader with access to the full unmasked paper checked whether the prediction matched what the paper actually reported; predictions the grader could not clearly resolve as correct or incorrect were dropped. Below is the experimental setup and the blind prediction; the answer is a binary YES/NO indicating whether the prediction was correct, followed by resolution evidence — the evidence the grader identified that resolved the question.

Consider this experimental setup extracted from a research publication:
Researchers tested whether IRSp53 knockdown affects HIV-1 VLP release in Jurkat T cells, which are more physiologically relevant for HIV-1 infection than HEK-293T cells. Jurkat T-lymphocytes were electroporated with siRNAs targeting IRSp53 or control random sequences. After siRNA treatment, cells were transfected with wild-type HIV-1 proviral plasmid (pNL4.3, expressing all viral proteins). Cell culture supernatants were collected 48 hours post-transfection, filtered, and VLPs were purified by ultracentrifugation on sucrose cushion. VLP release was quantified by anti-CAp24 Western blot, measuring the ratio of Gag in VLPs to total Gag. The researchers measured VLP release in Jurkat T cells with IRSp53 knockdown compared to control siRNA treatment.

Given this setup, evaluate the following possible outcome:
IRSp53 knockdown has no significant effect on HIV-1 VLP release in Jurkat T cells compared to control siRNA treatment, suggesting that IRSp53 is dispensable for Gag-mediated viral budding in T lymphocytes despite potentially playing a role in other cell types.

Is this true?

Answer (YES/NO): NO